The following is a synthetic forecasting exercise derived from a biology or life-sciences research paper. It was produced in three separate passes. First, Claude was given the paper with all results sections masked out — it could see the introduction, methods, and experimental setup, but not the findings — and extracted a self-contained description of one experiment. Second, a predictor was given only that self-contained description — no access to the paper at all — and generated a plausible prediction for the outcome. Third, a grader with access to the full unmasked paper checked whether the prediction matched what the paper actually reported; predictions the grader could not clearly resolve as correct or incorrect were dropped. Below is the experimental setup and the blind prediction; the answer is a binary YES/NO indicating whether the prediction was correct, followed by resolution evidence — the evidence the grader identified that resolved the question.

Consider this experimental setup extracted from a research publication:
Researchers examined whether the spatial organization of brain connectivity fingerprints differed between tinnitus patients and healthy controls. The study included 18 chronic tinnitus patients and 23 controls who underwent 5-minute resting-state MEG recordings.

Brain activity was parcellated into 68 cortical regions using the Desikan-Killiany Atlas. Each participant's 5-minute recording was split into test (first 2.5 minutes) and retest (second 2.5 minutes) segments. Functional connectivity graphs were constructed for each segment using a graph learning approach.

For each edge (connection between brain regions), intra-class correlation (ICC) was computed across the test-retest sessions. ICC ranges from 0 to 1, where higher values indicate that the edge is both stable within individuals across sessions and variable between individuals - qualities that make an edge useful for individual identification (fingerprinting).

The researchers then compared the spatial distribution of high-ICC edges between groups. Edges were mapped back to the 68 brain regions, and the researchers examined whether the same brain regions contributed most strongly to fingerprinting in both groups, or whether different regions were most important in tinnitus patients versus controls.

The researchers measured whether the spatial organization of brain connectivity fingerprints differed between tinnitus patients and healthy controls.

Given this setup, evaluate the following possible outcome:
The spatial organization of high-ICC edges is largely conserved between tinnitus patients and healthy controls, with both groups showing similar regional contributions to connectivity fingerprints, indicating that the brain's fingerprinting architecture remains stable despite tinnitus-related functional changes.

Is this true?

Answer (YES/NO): NO